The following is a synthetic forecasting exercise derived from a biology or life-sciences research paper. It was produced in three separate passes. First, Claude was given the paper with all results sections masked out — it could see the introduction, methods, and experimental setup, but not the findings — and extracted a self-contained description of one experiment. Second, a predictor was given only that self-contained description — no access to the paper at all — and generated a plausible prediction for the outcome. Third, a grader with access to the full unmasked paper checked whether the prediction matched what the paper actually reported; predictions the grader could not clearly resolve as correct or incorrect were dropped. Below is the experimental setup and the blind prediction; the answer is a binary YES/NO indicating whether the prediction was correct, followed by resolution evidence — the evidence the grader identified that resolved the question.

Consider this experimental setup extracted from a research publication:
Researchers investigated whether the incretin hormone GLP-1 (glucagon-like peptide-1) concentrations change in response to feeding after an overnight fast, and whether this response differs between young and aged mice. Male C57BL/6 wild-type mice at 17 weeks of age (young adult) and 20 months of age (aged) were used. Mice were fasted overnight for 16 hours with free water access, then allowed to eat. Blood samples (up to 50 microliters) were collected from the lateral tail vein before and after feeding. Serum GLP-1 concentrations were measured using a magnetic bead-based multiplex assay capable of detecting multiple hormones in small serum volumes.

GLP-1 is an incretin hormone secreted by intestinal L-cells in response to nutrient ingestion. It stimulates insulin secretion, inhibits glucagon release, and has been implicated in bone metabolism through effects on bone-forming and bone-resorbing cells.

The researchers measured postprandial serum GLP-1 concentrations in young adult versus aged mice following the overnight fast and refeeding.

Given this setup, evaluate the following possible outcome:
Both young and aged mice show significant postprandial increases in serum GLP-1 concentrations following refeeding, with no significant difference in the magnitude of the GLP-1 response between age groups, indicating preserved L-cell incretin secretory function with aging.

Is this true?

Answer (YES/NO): NO